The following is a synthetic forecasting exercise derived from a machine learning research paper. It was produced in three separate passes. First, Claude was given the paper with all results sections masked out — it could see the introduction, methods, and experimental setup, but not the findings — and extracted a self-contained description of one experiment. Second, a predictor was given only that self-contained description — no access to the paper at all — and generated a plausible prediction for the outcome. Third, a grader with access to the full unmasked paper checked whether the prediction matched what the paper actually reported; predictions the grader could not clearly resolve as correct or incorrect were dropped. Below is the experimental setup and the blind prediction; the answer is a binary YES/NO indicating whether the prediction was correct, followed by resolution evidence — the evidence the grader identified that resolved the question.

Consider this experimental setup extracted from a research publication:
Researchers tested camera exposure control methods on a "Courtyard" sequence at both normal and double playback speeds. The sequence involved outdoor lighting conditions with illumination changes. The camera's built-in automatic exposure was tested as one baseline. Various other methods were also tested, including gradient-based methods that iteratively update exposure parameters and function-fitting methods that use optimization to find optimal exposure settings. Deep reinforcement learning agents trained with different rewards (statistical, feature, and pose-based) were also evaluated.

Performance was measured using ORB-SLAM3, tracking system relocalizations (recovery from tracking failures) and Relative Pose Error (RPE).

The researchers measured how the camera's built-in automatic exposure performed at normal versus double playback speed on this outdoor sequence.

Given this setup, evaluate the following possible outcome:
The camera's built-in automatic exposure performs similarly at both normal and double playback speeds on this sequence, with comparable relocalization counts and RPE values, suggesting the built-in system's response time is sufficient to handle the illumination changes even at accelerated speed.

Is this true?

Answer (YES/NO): NO